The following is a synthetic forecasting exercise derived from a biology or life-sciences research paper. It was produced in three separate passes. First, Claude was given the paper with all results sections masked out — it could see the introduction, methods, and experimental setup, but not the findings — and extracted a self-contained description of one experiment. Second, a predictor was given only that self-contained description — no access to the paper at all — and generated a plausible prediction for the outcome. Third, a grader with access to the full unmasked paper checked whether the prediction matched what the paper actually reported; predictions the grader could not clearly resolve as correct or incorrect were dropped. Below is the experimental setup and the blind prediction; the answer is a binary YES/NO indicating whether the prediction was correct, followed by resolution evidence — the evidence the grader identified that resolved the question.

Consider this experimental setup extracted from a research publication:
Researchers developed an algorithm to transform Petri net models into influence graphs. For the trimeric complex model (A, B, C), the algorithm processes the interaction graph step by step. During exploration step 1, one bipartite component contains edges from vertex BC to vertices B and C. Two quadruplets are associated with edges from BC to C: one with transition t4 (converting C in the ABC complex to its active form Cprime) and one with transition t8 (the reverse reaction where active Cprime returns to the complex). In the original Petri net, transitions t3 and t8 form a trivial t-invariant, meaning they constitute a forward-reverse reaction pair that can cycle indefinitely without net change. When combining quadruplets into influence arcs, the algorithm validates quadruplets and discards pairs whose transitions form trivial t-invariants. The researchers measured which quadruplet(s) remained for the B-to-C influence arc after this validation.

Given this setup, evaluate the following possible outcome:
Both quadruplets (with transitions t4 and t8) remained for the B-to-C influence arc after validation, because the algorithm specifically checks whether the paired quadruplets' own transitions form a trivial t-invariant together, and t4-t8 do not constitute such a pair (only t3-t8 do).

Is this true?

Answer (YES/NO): NO